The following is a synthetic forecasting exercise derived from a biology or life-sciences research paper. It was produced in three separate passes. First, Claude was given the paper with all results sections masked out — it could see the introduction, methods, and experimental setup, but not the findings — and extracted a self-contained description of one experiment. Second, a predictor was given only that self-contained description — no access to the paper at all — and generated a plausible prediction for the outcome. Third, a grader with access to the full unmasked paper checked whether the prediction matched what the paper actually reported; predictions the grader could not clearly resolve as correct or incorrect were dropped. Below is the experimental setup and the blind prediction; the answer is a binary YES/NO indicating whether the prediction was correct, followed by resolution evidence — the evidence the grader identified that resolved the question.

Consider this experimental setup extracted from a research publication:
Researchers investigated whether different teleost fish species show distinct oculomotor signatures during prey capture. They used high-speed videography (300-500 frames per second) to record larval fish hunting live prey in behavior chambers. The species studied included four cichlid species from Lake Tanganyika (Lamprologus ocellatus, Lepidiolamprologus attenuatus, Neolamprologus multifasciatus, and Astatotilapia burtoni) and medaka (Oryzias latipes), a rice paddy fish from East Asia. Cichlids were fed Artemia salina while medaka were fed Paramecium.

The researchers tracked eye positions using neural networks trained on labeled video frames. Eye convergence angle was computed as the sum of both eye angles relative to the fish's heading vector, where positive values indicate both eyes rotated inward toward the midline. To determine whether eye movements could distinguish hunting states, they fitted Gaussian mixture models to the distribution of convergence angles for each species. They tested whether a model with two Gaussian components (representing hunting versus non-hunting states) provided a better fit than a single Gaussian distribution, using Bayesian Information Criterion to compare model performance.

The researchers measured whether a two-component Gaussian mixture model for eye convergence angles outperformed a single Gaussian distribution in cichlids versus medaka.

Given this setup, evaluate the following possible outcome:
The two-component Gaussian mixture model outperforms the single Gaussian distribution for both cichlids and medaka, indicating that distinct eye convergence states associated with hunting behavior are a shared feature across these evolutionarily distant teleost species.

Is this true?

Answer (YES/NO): NO